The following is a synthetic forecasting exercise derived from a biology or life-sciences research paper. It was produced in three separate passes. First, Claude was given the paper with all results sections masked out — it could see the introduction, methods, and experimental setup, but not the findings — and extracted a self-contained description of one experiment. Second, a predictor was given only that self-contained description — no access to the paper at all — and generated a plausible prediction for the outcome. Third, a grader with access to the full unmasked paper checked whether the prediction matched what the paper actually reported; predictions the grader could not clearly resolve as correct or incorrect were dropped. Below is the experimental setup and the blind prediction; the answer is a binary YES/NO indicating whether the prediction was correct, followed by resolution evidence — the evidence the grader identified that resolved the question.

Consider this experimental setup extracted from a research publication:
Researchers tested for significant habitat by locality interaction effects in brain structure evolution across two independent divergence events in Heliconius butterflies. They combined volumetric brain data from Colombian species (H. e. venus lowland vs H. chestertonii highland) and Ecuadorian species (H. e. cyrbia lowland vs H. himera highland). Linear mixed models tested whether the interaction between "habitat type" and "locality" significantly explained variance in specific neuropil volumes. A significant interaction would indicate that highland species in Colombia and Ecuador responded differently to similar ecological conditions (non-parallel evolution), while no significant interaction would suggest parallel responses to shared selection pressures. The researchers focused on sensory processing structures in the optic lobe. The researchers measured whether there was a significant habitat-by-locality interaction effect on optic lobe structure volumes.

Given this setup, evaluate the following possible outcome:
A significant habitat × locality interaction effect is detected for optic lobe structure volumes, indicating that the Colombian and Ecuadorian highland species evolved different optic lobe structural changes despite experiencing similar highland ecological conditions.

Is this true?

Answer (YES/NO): NO